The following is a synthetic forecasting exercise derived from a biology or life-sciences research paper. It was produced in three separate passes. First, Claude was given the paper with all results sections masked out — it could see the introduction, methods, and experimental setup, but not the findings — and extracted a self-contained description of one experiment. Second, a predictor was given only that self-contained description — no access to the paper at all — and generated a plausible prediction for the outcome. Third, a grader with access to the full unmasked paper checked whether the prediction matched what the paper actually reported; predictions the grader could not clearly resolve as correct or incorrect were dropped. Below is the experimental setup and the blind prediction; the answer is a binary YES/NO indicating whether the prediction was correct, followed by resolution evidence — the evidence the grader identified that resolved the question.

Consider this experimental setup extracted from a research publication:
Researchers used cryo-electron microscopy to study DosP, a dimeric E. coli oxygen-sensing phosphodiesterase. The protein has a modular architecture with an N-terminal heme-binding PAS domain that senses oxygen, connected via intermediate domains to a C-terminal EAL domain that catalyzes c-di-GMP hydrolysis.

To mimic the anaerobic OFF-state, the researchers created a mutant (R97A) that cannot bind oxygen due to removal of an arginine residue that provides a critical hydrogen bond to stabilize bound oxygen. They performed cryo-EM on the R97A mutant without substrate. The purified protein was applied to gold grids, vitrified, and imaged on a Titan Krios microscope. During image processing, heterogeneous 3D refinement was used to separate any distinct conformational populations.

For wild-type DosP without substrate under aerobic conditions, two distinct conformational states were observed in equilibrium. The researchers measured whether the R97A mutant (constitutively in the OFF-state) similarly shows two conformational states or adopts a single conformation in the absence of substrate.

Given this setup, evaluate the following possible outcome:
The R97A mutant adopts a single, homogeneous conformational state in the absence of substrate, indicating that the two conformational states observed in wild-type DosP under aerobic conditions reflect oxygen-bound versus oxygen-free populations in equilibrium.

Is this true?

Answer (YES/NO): NO